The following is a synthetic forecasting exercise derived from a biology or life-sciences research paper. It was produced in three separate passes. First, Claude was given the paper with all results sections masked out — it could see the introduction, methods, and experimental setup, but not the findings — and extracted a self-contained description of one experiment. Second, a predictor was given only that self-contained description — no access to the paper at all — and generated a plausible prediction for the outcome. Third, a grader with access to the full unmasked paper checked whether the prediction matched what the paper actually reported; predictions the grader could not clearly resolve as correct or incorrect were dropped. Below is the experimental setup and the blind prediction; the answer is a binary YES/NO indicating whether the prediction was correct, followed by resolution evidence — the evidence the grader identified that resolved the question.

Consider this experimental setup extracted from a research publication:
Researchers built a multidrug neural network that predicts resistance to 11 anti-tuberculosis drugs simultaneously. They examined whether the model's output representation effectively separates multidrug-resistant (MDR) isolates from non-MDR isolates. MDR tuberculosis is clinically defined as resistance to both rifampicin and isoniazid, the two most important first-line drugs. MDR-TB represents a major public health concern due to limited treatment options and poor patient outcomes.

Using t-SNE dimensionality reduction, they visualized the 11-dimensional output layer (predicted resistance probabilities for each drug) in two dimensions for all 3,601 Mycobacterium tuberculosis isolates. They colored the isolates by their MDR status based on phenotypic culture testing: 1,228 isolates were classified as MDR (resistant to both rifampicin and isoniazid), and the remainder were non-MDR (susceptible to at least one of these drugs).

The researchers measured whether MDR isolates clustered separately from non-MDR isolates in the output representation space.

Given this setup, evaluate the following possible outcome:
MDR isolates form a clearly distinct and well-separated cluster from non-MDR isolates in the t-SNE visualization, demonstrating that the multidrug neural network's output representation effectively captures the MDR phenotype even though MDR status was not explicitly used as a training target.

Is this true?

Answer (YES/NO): YES